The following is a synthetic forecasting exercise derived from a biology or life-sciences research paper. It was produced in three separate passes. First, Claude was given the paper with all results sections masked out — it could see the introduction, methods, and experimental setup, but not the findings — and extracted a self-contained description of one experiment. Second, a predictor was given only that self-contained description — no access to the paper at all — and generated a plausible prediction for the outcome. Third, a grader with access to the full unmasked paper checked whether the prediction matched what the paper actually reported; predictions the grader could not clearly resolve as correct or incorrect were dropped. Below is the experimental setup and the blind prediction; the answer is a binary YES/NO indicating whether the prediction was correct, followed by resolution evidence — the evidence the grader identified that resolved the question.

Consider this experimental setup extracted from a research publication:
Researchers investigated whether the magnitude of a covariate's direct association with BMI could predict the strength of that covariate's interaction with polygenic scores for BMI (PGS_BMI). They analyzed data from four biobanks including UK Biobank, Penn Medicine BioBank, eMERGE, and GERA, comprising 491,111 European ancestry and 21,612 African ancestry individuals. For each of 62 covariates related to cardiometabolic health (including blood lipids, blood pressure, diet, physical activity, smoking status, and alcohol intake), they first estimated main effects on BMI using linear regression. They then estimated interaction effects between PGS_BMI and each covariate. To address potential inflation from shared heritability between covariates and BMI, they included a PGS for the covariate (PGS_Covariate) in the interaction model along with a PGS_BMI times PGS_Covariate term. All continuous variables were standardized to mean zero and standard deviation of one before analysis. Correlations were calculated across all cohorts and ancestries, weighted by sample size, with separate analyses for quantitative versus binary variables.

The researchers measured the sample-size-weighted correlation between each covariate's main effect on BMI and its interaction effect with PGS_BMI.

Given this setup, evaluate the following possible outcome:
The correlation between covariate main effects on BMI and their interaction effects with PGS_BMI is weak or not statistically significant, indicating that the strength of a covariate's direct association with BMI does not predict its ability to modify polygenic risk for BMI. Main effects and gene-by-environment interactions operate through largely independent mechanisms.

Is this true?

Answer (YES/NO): NO